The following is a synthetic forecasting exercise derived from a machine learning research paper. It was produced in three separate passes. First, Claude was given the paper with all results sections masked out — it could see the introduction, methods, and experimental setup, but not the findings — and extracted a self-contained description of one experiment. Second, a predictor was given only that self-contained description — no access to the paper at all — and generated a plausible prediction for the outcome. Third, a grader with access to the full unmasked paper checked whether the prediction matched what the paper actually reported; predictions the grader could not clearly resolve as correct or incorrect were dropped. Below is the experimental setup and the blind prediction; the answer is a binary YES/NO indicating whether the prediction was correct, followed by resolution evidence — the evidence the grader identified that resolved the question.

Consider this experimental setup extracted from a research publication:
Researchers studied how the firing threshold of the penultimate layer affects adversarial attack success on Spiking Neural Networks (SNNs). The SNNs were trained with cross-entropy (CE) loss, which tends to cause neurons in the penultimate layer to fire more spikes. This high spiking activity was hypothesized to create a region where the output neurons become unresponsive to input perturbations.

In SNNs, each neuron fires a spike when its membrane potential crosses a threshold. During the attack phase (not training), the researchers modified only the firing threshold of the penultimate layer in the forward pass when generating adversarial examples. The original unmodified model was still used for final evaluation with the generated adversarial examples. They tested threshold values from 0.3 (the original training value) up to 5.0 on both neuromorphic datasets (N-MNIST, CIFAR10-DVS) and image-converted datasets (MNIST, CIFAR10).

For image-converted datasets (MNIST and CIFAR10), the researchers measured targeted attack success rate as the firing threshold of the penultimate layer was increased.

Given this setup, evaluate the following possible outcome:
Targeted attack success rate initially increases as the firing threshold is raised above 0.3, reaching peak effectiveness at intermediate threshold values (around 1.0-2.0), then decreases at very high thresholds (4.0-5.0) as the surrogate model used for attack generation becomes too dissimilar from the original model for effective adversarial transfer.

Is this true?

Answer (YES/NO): NO